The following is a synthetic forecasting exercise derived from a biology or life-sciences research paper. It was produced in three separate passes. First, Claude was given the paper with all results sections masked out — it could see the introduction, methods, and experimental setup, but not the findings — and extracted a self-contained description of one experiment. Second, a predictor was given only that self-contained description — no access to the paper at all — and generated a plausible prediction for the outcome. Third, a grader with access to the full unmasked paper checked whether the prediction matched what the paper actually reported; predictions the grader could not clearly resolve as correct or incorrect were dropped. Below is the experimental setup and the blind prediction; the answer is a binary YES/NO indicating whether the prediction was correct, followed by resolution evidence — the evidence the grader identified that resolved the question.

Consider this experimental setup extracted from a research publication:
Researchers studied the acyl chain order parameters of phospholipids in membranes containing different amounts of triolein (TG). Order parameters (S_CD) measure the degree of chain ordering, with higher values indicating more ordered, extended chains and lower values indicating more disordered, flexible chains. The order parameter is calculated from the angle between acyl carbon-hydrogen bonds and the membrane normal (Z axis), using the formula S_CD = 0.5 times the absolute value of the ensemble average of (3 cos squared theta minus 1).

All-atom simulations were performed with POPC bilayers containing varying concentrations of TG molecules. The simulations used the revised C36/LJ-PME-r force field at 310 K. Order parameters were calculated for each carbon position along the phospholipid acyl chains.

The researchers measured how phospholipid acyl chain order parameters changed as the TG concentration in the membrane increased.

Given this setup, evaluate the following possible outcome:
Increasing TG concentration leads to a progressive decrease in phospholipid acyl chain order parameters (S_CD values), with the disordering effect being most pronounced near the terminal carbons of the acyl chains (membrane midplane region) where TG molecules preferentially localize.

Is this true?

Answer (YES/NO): NO